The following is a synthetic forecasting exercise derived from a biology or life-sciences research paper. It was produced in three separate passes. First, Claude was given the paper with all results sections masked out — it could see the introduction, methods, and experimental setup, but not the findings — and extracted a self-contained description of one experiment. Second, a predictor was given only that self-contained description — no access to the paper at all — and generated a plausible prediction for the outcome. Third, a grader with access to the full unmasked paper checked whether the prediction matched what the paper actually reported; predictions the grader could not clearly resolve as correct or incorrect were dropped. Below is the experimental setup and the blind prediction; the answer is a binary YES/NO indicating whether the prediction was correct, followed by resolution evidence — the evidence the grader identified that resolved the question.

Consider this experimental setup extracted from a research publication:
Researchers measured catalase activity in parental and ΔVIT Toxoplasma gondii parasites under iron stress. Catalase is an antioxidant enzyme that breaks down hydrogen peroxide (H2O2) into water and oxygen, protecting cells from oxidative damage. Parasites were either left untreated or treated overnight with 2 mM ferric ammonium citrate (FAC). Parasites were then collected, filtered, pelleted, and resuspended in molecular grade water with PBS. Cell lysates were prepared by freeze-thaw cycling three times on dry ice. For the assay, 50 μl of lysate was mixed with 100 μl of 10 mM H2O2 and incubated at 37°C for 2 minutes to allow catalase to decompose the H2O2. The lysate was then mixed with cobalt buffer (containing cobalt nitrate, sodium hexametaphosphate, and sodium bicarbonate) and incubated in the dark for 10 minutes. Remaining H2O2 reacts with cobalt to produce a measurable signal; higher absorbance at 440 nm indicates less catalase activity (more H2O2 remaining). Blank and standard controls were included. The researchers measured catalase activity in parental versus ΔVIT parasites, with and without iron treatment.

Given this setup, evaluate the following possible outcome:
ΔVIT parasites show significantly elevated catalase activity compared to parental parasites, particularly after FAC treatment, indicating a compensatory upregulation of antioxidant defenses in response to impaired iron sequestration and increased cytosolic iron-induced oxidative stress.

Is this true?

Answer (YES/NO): NO